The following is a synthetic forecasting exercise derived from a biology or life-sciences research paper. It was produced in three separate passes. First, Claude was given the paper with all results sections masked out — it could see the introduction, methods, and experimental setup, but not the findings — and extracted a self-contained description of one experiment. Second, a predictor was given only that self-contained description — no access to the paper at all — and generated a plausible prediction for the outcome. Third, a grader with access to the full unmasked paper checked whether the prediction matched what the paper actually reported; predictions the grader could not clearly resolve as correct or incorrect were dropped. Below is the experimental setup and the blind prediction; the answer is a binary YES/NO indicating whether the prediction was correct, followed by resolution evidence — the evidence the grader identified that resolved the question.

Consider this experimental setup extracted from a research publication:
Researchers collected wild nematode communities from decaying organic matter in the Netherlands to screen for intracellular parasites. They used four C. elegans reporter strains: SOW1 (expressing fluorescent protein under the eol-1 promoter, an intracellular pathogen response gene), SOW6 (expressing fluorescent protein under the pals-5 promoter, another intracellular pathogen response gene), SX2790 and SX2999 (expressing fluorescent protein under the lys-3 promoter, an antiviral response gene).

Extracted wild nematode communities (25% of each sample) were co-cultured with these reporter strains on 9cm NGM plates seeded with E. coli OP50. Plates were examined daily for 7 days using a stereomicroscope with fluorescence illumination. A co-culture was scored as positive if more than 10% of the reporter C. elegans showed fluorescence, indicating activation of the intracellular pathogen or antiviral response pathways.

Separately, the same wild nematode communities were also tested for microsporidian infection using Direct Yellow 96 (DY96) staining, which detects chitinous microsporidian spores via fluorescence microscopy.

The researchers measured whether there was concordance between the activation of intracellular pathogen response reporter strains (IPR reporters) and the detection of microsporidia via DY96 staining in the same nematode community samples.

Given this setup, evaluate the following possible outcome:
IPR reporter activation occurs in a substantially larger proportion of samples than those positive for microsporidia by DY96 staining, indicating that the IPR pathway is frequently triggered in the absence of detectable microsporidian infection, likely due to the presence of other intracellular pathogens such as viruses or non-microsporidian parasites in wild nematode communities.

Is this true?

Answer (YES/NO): YES